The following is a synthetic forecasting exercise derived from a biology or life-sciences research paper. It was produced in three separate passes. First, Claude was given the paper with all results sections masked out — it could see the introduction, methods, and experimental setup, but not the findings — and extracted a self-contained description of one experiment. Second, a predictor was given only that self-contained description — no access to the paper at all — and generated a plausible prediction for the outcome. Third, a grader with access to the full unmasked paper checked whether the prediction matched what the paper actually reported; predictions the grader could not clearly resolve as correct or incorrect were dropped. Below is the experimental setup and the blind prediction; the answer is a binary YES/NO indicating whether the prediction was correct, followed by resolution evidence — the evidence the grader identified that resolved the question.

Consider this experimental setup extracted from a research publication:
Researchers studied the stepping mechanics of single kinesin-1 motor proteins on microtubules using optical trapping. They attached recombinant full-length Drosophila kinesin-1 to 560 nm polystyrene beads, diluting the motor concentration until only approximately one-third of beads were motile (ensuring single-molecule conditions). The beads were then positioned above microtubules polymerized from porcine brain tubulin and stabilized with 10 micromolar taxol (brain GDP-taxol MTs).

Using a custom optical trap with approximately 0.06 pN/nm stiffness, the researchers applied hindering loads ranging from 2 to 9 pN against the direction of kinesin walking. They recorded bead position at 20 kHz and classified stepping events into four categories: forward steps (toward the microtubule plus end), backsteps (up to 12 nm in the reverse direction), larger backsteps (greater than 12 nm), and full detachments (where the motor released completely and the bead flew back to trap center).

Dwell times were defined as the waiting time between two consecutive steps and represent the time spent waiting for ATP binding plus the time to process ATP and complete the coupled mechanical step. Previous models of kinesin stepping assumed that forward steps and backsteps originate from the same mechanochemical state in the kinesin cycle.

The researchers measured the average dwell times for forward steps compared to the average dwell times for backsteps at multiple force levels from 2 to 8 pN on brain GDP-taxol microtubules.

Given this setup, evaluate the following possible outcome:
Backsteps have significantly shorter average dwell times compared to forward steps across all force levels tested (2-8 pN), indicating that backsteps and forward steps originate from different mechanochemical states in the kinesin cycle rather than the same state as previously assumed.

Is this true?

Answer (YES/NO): NO